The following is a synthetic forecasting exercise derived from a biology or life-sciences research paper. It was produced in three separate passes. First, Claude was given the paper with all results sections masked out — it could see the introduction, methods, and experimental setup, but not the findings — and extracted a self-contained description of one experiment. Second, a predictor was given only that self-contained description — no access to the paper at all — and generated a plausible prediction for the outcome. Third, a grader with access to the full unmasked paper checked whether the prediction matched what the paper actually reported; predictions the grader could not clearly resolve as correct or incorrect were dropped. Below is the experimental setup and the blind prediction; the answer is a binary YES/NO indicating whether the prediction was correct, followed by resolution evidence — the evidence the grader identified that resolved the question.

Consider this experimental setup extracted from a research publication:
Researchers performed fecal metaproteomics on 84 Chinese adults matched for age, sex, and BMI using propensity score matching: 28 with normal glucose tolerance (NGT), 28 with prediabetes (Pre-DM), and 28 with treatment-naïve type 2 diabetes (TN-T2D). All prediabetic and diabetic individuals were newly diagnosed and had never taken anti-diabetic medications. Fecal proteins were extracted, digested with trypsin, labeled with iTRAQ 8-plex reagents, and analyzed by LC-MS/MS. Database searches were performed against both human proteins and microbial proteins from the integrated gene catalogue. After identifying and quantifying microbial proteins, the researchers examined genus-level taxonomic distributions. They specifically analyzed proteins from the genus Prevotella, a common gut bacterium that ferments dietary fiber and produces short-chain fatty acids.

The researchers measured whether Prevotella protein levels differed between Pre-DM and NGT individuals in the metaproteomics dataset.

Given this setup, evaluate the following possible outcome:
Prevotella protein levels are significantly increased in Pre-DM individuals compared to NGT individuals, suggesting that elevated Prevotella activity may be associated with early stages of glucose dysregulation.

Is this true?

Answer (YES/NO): YES